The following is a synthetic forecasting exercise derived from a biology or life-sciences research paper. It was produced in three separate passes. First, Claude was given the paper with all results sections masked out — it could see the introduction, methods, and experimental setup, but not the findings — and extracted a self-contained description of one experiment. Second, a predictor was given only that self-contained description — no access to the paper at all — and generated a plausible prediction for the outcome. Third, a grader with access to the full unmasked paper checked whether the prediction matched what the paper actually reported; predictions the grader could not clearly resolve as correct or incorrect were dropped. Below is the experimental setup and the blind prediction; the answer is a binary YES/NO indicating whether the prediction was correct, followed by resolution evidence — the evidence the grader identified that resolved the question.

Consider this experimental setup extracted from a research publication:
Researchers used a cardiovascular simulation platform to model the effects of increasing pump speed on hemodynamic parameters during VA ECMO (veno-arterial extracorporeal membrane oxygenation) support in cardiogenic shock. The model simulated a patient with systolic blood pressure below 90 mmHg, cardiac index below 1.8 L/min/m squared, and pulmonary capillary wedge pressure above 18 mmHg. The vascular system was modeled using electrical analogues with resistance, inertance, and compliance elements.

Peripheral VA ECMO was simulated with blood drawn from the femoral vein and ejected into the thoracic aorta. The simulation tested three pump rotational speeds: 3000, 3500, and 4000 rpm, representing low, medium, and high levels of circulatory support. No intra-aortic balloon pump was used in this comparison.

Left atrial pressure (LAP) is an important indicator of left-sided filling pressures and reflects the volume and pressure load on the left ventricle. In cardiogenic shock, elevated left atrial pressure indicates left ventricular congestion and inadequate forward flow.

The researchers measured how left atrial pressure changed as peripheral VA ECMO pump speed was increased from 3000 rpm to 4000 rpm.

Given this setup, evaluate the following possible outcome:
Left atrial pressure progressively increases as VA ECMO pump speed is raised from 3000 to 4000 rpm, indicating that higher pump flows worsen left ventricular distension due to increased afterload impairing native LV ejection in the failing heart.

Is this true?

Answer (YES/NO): YES